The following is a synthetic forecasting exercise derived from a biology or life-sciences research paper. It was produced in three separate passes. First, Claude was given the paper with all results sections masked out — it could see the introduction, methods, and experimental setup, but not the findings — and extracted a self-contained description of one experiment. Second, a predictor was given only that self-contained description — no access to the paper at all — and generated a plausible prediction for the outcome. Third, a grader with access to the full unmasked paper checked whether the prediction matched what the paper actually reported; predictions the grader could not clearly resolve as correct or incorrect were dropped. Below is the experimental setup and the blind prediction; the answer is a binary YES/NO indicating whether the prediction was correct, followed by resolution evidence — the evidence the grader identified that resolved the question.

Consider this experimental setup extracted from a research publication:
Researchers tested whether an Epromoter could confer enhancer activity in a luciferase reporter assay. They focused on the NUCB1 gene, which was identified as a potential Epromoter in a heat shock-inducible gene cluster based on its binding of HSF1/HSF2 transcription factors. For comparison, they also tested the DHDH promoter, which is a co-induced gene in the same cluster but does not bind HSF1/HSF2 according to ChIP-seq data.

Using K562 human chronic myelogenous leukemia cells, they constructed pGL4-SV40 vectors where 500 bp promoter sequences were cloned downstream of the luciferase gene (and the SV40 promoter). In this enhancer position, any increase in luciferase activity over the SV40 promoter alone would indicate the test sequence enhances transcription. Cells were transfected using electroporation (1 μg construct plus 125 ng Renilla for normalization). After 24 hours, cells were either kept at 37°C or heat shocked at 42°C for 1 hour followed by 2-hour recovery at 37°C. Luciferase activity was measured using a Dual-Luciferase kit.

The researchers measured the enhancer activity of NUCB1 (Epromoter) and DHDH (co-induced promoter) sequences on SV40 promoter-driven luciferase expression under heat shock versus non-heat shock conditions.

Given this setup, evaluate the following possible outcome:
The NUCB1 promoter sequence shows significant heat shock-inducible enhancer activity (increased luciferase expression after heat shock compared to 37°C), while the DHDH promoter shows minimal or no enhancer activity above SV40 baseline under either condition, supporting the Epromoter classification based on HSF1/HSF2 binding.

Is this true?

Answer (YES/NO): YES